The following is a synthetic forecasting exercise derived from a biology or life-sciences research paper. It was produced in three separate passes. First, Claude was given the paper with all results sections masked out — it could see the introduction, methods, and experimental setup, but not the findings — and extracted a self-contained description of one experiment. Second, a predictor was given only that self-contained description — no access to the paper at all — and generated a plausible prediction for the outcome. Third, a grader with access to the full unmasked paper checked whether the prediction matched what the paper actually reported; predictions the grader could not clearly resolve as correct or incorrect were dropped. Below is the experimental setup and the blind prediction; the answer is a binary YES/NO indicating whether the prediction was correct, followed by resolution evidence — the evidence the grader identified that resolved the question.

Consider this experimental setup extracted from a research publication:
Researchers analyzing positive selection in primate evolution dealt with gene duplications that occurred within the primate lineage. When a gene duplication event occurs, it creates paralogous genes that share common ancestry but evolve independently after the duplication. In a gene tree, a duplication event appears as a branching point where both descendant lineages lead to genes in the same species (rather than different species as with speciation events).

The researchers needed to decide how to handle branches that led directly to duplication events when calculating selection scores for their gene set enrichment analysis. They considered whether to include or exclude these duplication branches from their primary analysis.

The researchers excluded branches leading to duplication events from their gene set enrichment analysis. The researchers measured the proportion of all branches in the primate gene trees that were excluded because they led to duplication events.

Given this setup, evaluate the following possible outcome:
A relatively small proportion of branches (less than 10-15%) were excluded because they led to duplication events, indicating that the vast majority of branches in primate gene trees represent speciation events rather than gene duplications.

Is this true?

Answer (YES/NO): YES